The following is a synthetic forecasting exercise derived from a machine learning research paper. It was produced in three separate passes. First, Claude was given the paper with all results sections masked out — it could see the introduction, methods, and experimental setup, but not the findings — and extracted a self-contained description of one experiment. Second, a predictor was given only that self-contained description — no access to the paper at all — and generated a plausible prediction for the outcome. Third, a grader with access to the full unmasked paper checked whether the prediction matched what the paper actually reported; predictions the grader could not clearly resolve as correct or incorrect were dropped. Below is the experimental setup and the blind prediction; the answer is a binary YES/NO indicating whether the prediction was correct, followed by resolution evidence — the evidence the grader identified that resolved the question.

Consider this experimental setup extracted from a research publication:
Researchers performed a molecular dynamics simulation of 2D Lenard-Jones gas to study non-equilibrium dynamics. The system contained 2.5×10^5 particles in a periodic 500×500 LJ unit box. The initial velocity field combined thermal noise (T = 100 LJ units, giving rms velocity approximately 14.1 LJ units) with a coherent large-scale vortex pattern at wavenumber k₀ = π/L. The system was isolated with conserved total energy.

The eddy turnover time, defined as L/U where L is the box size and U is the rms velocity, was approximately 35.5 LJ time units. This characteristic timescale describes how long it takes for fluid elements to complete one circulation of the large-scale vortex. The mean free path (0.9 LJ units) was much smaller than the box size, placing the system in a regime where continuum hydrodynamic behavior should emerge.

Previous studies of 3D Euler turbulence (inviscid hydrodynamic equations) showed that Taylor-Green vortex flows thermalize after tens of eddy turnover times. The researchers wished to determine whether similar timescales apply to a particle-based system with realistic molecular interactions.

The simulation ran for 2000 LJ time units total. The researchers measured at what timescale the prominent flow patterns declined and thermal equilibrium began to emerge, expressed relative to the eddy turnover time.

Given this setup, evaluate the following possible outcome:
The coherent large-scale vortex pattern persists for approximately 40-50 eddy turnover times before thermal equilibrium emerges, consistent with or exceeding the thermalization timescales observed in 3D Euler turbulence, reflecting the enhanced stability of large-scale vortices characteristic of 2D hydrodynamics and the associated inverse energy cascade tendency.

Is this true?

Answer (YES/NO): NO